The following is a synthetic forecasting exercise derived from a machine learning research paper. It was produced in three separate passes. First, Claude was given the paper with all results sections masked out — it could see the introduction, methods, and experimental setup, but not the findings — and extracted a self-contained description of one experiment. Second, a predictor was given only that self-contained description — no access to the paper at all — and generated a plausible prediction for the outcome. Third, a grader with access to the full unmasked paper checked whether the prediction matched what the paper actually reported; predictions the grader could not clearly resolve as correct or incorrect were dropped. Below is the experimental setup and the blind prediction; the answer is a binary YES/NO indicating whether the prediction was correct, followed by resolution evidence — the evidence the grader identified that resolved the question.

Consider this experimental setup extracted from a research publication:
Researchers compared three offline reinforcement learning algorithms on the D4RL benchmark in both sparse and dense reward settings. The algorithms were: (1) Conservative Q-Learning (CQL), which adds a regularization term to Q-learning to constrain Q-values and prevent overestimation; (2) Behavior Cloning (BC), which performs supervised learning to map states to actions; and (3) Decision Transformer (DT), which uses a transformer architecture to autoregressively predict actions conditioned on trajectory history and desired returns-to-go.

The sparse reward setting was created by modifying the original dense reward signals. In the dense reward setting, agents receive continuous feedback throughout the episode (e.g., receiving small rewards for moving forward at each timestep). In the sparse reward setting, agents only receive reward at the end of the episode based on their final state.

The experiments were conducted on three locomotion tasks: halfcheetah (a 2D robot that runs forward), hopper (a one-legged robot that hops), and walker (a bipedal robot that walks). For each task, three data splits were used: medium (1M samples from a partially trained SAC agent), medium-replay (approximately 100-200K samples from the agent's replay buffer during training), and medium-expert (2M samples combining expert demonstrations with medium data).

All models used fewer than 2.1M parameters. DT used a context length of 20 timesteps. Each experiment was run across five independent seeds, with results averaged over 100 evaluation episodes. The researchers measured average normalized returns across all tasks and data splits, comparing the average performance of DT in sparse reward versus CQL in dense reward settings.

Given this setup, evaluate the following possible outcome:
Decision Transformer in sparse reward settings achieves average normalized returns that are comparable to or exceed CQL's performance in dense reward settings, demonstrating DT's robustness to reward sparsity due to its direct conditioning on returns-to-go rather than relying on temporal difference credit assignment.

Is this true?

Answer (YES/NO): NO